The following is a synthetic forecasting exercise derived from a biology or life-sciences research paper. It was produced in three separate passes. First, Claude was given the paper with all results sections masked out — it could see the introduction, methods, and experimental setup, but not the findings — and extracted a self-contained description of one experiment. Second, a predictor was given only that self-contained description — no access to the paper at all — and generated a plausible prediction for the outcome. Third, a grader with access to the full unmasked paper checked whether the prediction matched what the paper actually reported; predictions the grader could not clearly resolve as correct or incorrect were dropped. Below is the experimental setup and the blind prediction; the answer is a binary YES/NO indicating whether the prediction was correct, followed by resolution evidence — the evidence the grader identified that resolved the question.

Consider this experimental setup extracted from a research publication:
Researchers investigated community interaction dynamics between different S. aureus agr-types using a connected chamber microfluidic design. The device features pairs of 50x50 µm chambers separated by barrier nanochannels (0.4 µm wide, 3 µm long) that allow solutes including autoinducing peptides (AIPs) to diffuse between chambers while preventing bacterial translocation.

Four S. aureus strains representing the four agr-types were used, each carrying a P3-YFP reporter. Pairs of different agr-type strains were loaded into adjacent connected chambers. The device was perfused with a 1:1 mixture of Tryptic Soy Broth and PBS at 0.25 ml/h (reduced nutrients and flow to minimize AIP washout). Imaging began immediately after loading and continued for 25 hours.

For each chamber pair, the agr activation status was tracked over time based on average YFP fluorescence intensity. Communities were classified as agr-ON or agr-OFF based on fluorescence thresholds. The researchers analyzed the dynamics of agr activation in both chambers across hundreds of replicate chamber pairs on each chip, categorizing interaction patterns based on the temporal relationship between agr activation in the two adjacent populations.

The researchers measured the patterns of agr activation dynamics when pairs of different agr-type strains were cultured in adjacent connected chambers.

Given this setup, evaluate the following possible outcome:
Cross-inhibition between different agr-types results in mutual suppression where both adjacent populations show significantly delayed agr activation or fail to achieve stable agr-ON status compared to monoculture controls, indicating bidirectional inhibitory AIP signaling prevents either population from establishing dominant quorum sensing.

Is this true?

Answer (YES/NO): NO